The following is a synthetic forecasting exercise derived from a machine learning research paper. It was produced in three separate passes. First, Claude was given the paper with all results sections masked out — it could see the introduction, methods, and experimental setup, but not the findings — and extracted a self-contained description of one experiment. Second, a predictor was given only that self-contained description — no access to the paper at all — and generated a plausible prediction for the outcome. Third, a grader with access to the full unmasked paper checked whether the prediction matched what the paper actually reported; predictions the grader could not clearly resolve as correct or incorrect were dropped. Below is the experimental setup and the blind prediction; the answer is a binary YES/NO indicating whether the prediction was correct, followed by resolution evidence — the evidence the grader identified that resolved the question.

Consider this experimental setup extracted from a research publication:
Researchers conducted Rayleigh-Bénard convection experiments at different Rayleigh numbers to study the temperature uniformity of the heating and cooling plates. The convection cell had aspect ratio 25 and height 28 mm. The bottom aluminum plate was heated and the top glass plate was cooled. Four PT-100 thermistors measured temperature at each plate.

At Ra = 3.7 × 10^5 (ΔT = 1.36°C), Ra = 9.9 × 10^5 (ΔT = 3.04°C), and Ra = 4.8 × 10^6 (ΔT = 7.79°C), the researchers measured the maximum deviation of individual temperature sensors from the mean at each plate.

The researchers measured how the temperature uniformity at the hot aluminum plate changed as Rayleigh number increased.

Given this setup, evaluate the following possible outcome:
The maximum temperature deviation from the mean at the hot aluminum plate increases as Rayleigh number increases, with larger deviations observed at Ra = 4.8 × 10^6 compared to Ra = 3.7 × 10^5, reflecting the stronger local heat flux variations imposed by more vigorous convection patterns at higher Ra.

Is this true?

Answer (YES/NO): YES